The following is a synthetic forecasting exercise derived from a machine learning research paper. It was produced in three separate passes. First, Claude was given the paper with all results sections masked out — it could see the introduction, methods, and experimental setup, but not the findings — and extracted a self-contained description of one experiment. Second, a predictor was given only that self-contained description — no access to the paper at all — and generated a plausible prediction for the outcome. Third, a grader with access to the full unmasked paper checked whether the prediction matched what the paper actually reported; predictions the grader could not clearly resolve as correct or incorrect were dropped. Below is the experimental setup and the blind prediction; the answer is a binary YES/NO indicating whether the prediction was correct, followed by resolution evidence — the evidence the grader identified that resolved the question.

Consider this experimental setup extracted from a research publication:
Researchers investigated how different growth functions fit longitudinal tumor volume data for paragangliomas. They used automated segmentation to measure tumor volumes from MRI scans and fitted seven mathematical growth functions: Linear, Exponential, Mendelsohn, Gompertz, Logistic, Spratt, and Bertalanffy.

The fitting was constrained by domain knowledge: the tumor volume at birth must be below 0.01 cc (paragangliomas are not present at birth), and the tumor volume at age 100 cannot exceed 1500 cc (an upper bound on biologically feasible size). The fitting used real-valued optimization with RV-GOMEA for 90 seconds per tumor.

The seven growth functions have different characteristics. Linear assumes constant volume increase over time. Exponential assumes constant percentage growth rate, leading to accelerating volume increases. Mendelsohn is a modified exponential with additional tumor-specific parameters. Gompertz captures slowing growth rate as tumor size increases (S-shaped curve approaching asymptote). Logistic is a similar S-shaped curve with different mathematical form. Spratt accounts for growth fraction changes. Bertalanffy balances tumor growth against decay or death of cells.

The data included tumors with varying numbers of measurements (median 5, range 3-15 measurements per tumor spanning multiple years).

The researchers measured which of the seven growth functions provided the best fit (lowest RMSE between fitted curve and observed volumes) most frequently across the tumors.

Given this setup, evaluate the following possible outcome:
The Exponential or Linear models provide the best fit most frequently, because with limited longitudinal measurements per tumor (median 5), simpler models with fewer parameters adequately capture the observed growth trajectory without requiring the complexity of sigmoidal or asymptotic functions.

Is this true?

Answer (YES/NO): NO